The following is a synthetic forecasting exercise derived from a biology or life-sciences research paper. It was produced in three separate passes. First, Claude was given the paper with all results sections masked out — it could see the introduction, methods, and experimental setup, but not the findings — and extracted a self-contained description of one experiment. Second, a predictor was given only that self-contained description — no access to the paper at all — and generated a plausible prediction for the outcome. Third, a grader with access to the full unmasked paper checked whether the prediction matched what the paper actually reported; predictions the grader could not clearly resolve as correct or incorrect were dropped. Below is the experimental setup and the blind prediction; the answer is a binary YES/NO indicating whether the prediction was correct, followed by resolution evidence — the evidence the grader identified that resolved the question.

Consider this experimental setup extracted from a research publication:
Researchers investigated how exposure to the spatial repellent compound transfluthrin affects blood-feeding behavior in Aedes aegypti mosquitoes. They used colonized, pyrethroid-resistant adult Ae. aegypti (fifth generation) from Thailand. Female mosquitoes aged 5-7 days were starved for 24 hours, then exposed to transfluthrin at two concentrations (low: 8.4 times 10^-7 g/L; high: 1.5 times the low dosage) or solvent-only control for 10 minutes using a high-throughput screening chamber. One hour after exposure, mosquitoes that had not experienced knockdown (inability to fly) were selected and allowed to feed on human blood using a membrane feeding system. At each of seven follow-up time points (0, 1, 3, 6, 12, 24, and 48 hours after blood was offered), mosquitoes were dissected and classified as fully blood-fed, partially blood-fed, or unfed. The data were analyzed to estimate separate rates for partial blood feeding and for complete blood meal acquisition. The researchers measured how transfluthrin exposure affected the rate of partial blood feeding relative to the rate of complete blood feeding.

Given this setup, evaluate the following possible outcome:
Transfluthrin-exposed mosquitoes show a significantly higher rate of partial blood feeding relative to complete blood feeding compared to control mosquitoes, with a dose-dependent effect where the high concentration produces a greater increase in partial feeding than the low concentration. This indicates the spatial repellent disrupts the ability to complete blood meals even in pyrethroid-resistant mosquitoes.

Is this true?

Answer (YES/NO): NO